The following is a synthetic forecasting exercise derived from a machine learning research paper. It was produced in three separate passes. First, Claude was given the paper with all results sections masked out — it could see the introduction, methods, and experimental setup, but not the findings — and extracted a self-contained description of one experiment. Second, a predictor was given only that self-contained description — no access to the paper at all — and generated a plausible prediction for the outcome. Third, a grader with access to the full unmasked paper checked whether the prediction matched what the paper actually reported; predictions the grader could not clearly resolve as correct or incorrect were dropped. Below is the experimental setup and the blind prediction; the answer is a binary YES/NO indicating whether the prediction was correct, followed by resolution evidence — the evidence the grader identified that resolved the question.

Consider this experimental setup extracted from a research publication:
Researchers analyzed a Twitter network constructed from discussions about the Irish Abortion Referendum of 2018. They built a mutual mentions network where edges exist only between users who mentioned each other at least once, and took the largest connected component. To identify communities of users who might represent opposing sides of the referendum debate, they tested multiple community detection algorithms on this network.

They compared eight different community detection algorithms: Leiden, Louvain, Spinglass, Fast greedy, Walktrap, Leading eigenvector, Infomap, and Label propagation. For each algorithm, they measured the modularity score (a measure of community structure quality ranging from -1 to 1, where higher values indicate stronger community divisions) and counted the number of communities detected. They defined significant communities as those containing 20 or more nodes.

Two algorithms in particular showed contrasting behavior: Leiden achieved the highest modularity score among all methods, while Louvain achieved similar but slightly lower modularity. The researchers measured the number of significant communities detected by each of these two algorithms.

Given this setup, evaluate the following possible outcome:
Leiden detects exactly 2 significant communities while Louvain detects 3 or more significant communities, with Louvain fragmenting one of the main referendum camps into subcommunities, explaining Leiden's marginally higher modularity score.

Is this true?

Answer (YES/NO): NO